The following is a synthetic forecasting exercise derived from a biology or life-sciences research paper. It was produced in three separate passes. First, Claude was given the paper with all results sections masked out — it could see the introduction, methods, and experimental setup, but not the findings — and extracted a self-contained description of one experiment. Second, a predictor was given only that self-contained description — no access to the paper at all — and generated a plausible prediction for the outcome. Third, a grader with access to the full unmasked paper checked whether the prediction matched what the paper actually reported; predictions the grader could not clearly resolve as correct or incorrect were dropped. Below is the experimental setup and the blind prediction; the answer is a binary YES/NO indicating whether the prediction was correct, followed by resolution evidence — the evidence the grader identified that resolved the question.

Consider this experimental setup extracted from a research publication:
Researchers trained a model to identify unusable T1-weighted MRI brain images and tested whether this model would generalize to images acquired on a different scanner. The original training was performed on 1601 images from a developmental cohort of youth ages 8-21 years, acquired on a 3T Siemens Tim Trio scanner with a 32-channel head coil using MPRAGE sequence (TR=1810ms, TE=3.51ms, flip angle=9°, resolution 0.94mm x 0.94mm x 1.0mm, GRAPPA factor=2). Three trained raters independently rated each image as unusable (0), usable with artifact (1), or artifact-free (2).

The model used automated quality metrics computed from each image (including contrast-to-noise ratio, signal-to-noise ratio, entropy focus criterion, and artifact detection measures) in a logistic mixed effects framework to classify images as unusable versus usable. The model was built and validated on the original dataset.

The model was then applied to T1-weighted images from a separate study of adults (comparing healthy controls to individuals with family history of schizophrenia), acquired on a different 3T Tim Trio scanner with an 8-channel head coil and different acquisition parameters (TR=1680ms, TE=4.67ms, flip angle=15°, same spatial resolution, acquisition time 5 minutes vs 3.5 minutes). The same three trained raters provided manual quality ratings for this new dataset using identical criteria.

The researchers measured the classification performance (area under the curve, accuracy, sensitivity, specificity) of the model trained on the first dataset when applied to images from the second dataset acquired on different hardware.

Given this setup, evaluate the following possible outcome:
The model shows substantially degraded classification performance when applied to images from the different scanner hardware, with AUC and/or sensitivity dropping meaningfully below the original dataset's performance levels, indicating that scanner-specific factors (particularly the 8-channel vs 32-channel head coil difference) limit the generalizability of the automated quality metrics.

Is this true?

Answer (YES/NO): YES